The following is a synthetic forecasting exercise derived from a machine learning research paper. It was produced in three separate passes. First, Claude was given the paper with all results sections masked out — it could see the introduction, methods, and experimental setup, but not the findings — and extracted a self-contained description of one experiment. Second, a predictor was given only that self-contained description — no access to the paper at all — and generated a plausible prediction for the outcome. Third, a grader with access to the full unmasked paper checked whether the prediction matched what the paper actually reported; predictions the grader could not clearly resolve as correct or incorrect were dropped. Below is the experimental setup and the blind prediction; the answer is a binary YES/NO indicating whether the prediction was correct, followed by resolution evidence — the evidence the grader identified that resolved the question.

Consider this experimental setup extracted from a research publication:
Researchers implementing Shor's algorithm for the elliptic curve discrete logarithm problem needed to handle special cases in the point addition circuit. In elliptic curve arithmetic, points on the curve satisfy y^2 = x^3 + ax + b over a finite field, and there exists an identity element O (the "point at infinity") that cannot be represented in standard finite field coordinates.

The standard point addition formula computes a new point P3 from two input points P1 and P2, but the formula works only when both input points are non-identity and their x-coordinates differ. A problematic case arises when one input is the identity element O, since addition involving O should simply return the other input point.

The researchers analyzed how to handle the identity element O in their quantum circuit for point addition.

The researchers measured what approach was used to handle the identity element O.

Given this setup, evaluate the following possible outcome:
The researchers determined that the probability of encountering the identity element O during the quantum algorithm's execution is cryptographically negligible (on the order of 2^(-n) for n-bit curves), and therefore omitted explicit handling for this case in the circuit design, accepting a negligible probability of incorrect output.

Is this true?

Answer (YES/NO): NO